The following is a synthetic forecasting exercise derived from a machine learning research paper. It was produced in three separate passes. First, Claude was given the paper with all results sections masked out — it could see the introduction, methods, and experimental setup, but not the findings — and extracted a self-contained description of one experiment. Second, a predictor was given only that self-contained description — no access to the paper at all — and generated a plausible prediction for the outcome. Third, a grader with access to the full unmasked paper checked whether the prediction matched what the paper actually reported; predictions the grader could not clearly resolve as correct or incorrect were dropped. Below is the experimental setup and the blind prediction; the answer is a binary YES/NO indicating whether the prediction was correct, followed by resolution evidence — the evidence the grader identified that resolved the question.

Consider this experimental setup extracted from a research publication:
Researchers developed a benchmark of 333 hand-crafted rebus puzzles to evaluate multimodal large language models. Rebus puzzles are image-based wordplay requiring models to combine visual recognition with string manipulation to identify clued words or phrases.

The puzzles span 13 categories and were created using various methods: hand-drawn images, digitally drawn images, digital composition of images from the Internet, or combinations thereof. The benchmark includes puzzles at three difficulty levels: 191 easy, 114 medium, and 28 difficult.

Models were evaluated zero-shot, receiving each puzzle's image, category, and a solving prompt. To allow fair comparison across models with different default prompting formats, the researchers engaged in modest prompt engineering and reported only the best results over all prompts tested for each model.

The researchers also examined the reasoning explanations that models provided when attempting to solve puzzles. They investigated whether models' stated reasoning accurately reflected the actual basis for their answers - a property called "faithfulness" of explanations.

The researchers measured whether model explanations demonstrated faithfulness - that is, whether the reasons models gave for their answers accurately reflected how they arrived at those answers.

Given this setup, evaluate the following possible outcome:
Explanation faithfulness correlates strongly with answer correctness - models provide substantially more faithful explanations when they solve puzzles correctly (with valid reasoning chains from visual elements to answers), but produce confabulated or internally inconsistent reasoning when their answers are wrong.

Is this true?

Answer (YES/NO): NO